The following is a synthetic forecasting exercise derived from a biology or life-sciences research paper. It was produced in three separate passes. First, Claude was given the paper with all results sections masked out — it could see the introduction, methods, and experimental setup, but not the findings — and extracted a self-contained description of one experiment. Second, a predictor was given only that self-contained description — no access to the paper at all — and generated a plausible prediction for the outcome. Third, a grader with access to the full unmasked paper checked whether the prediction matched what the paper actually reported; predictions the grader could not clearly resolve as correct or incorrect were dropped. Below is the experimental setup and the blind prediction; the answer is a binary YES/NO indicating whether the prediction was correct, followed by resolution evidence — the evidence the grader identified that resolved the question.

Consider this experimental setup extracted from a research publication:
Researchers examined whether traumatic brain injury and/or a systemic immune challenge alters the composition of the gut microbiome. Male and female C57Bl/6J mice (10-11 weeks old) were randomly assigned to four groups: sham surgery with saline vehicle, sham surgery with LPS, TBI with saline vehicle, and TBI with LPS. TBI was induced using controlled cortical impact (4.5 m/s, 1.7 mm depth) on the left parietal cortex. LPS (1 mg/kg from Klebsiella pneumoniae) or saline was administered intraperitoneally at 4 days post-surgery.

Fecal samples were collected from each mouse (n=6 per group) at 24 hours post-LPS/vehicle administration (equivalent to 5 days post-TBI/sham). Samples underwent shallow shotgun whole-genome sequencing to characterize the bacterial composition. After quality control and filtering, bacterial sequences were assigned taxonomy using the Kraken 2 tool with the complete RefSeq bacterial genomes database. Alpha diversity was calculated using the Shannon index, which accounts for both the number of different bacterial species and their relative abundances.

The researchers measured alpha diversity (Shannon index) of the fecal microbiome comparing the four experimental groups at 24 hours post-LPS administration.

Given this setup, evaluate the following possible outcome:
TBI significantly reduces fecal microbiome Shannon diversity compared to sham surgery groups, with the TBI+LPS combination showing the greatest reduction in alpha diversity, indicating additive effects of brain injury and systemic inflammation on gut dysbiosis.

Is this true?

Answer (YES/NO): NO